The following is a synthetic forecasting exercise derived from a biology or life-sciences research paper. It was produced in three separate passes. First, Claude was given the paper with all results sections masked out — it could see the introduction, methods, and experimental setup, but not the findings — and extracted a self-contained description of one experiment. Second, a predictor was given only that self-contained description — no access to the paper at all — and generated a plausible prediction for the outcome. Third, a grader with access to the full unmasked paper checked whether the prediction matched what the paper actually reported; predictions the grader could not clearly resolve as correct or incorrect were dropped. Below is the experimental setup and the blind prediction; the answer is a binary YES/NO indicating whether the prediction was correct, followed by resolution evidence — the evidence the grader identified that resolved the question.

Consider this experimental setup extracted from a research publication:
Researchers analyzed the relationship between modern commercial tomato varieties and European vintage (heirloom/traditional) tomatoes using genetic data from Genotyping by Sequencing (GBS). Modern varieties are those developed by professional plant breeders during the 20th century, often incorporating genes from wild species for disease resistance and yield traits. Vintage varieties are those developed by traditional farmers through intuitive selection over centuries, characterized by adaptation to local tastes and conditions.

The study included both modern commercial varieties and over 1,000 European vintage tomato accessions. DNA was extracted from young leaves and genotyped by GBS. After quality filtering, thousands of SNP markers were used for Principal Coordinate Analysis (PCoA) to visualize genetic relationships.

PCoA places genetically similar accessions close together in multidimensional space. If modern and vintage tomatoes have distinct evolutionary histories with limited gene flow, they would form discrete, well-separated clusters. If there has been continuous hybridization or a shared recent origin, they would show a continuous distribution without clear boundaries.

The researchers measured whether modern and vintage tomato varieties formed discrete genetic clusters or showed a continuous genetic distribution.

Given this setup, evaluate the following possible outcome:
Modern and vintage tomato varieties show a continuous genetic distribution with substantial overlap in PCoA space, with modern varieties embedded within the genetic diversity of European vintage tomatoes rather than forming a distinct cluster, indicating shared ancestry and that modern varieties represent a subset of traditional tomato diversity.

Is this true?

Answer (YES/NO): NO